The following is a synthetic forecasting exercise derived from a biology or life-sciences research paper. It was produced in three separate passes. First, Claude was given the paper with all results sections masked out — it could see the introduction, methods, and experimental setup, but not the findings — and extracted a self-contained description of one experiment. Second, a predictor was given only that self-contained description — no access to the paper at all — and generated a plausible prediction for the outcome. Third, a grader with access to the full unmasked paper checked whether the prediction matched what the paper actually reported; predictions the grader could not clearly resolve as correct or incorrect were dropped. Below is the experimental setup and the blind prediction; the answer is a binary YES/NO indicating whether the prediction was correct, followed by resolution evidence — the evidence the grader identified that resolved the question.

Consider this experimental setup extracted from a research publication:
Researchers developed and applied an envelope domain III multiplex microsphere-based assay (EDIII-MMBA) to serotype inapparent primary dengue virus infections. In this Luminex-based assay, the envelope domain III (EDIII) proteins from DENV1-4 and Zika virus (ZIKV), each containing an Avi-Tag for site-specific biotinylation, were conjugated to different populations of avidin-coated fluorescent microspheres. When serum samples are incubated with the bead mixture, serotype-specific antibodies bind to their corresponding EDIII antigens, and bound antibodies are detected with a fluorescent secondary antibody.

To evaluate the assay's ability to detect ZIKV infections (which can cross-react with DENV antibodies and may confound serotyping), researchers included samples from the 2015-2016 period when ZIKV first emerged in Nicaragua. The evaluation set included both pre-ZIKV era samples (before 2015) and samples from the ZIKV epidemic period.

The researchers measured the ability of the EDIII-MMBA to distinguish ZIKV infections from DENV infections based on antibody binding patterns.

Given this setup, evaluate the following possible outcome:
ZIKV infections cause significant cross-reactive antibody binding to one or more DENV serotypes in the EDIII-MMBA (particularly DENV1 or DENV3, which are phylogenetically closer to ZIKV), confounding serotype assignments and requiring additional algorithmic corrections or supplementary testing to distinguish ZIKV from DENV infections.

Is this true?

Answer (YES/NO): NO